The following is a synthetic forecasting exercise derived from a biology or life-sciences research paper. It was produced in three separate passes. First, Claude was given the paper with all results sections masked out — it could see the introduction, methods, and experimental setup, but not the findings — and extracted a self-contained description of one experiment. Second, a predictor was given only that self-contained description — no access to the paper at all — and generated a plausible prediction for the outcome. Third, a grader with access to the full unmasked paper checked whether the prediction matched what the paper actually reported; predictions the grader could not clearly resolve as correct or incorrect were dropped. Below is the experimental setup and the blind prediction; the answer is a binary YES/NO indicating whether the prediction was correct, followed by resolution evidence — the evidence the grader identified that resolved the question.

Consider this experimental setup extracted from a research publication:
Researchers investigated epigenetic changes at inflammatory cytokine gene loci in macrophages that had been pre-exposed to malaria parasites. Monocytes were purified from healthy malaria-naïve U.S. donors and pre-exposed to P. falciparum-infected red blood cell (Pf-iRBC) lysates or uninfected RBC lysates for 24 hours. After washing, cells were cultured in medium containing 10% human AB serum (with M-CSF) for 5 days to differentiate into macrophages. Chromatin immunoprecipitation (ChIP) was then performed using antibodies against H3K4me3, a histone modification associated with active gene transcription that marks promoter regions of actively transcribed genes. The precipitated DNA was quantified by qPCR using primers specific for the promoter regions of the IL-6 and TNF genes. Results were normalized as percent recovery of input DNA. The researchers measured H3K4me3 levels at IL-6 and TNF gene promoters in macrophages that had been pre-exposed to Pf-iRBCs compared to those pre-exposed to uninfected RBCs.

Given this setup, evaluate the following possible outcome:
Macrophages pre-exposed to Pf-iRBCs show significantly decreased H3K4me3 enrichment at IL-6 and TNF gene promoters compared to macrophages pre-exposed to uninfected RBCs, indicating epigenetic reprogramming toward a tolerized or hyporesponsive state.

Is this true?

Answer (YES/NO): NO